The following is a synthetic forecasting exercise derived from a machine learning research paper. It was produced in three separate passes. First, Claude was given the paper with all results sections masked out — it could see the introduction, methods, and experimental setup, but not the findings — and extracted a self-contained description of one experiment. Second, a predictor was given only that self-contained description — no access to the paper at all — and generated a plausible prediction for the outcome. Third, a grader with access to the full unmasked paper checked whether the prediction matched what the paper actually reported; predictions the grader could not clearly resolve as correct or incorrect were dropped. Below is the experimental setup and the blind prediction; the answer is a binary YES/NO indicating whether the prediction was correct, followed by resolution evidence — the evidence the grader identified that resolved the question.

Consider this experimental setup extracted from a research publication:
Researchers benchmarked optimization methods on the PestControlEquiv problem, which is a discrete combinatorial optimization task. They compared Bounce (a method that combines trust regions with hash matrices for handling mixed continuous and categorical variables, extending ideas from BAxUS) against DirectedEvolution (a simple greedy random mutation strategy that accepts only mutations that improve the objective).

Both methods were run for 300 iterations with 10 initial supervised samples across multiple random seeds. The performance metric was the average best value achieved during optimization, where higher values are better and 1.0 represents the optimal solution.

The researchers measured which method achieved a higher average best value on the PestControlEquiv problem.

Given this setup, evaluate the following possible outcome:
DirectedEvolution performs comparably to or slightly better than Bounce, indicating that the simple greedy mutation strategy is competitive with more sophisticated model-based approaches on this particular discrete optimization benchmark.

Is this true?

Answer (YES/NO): NO